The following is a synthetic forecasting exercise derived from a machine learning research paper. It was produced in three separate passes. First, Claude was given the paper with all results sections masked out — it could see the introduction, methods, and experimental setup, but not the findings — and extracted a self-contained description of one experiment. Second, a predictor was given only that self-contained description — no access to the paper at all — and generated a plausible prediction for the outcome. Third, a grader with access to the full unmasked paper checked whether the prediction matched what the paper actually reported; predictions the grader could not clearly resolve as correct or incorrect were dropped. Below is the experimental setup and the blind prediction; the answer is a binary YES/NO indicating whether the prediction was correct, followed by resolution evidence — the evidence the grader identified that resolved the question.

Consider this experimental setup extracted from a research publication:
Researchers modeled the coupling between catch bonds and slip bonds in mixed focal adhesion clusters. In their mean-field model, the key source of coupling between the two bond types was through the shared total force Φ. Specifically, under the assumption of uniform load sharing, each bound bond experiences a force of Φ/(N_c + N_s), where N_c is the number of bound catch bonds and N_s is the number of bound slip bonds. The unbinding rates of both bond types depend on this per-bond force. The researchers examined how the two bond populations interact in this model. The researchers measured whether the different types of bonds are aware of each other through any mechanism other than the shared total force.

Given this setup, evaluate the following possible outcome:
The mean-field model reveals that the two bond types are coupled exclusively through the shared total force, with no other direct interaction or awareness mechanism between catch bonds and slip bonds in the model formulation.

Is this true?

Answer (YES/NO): YES